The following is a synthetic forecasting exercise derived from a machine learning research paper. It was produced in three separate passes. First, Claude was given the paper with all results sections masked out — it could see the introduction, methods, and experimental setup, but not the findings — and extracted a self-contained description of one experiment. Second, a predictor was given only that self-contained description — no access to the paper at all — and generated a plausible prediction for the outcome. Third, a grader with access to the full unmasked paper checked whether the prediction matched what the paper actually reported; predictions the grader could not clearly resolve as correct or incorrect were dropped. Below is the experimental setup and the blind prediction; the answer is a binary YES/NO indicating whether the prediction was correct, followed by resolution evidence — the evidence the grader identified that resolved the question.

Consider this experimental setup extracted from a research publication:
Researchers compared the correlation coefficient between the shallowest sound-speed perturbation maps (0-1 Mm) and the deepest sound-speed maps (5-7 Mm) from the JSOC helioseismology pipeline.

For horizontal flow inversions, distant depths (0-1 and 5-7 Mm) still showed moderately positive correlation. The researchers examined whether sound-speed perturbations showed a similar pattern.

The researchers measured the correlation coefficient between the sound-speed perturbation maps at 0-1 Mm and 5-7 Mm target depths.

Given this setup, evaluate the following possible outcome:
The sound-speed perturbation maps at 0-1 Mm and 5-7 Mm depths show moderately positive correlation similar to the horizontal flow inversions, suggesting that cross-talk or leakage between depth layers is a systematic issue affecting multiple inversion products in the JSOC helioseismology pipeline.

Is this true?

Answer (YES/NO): NO